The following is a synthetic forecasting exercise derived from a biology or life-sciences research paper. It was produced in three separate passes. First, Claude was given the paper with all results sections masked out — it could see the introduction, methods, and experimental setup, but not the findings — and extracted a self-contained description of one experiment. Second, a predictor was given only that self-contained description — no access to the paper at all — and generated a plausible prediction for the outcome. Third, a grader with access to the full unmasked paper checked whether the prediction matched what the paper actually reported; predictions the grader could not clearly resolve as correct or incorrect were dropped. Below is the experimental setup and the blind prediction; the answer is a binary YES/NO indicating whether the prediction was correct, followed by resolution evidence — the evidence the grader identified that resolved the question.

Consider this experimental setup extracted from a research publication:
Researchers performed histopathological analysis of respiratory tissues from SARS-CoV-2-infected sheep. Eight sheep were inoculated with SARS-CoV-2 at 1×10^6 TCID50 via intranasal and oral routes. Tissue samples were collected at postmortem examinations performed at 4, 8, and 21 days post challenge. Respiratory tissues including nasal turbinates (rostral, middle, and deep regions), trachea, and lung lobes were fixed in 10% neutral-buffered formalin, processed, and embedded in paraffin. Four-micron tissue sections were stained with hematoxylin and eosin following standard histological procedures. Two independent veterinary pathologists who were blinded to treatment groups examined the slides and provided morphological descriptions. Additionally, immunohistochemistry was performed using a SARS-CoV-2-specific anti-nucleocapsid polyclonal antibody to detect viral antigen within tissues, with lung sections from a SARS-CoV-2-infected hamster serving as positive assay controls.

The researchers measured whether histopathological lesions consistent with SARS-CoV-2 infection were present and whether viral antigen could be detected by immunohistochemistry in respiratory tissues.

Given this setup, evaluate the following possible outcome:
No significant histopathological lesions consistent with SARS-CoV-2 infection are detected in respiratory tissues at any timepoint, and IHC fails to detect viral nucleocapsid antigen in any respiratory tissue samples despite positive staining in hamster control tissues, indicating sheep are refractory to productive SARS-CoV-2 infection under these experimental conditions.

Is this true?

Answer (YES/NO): NO